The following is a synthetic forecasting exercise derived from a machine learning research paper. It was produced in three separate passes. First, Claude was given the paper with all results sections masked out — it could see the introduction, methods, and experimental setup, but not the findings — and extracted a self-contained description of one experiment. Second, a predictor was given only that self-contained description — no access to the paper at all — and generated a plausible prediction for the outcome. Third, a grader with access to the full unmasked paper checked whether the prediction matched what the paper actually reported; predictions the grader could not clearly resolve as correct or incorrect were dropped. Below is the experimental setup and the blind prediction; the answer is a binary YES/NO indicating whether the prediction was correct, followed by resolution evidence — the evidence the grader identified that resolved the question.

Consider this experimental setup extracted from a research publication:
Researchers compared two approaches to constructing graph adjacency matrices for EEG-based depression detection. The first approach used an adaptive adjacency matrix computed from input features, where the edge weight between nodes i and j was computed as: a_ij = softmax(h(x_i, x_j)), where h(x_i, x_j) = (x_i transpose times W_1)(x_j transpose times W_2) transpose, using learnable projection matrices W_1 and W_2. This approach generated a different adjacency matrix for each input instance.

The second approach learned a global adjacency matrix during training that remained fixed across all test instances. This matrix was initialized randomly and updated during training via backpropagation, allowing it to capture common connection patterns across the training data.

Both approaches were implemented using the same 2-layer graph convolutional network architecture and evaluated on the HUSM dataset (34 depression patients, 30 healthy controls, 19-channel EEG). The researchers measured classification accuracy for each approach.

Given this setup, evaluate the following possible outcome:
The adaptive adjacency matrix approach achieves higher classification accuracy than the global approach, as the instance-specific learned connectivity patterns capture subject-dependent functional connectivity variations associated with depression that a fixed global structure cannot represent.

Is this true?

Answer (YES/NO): YES